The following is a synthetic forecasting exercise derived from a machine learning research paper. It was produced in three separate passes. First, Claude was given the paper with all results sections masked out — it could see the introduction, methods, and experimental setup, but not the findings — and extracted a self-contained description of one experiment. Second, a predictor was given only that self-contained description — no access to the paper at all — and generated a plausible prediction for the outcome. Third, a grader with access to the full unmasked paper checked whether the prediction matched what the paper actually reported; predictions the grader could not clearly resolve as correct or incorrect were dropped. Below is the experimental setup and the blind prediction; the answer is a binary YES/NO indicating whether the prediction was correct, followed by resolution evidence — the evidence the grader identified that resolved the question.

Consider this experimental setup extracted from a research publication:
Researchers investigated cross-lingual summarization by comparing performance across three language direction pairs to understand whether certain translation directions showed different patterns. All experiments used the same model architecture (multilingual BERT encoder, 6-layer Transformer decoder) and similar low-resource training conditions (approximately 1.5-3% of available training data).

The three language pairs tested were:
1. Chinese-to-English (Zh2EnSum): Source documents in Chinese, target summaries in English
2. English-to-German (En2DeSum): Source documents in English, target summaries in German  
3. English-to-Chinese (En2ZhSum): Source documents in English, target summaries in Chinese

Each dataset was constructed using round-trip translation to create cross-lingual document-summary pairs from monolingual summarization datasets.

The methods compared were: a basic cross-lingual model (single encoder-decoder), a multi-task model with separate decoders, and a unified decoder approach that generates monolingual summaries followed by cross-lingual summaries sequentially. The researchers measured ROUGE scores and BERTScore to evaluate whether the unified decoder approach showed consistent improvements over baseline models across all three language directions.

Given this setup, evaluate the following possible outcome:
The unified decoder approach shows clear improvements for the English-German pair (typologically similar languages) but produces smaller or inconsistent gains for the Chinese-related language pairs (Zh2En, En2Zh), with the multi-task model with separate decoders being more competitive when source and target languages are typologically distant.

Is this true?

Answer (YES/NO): NO